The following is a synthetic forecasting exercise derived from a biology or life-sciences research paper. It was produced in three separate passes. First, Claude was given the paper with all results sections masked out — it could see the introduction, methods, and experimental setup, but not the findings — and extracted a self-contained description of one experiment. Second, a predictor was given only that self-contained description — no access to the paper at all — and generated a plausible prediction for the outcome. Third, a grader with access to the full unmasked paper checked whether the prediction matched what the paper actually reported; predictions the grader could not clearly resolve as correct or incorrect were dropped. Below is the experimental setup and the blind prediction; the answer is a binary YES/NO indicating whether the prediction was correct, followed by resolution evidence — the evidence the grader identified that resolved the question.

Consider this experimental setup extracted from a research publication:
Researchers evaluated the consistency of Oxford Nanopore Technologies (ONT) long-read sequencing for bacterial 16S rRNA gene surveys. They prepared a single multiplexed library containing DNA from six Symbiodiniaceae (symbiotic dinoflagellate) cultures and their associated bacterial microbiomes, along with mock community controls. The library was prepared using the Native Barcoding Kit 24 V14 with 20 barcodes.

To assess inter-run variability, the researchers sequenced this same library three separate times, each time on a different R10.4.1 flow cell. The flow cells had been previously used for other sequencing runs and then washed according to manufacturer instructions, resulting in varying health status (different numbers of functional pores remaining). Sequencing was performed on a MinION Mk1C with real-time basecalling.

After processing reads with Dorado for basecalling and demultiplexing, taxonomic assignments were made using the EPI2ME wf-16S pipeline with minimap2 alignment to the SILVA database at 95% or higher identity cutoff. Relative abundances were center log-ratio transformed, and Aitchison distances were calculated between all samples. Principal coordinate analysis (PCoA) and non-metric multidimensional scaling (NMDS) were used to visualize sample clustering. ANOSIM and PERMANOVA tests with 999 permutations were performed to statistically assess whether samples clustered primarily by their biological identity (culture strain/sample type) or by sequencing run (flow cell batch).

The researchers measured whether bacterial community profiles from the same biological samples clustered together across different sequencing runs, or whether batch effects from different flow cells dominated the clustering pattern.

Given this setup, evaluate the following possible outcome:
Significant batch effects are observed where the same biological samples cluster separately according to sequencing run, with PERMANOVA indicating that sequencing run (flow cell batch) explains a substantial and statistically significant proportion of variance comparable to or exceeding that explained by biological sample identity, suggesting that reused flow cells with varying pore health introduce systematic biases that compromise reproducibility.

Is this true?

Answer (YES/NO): NO